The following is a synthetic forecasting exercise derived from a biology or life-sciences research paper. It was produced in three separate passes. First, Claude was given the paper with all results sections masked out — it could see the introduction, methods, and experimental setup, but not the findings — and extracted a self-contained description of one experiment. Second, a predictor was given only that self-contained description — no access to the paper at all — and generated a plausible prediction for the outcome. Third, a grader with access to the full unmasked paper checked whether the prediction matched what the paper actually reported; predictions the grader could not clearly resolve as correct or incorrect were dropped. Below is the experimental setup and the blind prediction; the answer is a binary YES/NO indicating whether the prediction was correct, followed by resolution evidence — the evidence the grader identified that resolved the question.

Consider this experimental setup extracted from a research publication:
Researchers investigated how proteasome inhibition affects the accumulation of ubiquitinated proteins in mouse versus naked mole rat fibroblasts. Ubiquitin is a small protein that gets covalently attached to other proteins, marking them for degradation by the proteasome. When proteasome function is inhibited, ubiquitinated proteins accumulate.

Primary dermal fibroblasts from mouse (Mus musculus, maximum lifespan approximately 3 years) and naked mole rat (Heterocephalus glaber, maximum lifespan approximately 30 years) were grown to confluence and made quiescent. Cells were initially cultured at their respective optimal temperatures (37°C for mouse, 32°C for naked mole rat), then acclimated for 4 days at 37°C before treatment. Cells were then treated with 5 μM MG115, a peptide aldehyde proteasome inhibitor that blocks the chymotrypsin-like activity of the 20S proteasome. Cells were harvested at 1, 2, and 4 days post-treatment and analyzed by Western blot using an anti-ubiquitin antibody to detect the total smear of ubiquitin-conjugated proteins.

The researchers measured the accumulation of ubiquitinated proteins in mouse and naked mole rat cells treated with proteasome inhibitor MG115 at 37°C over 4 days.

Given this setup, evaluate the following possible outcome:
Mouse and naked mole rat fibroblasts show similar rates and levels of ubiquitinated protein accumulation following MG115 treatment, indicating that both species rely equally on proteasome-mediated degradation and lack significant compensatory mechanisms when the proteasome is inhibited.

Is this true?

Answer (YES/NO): NO